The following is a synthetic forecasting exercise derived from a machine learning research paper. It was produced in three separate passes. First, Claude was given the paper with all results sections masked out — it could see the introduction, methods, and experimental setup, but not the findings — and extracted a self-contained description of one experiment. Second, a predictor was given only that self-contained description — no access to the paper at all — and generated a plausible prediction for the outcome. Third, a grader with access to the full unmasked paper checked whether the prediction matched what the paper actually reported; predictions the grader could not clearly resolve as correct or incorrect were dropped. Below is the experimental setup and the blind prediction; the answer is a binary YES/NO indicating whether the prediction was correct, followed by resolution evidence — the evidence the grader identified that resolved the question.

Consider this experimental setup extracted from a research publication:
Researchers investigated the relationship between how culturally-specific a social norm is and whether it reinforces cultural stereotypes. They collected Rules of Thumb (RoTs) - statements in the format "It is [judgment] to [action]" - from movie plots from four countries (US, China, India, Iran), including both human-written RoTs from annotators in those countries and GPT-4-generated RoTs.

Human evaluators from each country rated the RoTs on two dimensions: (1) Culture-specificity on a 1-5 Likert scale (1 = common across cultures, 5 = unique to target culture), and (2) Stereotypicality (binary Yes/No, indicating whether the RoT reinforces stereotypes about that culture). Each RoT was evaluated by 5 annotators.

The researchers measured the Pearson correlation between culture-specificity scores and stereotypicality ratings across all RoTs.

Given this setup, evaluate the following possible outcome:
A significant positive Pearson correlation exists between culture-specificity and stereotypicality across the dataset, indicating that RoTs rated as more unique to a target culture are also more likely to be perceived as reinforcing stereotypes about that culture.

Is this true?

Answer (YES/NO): YES